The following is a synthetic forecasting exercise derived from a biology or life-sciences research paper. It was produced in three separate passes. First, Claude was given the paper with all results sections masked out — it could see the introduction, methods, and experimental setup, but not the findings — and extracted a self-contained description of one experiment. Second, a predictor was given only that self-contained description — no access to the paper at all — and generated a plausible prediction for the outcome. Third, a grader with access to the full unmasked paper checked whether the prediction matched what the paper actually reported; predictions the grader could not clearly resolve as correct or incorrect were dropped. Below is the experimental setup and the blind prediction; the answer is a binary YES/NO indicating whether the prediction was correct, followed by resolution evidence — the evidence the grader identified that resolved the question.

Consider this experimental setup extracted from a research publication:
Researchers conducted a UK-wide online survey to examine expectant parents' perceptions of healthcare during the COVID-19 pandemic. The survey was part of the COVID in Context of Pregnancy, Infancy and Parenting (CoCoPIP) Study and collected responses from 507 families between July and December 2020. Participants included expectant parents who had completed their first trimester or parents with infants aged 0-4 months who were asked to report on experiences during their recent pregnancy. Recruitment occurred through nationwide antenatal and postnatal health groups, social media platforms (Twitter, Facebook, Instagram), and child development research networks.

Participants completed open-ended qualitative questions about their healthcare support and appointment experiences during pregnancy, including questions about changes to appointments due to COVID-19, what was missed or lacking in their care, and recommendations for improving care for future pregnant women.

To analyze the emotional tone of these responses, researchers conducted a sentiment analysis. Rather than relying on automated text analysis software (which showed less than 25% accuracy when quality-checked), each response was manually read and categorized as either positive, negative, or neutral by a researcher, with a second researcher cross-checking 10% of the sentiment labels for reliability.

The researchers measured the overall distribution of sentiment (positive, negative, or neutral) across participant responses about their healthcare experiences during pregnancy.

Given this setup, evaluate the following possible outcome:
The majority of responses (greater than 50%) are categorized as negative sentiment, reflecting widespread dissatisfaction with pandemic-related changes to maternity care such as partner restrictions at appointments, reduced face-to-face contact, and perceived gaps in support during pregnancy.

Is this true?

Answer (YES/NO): YES